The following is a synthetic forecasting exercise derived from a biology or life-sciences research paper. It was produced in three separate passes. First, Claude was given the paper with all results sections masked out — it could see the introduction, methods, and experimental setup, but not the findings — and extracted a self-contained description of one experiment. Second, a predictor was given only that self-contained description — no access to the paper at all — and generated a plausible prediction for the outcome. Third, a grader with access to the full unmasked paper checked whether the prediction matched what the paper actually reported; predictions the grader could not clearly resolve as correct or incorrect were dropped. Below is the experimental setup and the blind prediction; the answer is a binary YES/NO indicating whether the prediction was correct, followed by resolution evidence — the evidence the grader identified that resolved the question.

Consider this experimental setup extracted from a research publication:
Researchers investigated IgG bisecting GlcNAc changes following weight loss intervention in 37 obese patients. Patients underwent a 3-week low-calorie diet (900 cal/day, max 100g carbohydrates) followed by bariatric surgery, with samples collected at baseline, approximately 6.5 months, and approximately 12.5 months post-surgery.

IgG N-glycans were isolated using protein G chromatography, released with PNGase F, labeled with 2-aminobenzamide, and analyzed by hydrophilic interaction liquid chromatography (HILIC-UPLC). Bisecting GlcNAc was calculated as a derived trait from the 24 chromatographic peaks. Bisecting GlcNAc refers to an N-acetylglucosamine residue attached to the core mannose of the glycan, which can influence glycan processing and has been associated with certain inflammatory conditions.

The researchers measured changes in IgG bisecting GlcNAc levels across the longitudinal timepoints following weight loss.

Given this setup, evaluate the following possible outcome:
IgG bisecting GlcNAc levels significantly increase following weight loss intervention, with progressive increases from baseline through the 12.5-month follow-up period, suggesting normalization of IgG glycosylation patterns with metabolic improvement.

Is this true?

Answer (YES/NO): NO